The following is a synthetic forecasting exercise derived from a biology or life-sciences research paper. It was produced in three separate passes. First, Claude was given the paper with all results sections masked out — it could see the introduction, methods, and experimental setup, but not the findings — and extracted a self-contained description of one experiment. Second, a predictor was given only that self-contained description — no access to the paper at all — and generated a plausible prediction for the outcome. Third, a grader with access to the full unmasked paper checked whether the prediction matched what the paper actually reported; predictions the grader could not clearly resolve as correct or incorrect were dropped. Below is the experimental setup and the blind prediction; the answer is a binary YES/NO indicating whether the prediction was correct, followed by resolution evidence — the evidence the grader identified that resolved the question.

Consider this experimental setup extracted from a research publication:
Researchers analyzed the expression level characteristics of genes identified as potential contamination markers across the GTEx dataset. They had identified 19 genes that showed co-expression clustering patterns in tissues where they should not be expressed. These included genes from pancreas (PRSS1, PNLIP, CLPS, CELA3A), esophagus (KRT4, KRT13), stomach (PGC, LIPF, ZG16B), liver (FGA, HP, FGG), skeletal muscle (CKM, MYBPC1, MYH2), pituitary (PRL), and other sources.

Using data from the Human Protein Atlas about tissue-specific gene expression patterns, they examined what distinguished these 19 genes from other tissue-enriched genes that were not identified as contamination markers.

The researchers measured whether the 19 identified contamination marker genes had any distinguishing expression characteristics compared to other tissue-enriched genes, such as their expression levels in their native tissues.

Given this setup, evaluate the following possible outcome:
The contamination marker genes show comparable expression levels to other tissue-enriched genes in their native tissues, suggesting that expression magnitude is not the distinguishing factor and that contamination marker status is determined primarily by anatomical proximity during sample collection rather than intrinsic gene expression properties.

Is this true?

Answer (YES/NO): NO